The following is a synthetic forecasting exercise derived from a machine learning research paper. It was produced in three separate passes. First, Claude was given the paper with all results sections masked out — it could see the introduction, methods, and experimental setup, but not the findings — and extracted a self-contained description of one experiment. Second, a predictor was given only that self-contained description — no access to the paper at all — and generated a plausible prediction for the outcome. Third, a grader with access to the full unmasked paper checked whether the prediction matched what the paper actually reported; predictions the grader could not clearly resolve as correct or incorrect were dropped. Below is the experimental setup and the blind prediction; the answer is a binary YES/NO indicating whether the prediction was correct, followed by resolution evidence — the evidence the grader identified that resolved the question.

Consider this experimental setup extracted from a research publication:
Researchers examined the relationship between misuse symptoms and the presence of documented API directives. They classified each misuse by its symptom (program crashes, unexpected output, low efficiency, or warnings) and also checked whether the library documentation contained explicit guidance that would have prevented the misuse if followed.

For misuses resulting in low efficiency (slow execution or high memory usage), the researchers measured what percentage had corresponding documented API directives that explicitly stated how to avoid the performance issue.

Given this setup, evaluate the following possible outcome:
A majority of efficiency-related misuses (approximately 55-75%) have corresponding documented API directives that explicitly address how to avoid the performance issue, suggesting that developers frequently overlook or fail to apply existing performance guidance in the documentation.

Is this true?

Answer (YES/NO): NO